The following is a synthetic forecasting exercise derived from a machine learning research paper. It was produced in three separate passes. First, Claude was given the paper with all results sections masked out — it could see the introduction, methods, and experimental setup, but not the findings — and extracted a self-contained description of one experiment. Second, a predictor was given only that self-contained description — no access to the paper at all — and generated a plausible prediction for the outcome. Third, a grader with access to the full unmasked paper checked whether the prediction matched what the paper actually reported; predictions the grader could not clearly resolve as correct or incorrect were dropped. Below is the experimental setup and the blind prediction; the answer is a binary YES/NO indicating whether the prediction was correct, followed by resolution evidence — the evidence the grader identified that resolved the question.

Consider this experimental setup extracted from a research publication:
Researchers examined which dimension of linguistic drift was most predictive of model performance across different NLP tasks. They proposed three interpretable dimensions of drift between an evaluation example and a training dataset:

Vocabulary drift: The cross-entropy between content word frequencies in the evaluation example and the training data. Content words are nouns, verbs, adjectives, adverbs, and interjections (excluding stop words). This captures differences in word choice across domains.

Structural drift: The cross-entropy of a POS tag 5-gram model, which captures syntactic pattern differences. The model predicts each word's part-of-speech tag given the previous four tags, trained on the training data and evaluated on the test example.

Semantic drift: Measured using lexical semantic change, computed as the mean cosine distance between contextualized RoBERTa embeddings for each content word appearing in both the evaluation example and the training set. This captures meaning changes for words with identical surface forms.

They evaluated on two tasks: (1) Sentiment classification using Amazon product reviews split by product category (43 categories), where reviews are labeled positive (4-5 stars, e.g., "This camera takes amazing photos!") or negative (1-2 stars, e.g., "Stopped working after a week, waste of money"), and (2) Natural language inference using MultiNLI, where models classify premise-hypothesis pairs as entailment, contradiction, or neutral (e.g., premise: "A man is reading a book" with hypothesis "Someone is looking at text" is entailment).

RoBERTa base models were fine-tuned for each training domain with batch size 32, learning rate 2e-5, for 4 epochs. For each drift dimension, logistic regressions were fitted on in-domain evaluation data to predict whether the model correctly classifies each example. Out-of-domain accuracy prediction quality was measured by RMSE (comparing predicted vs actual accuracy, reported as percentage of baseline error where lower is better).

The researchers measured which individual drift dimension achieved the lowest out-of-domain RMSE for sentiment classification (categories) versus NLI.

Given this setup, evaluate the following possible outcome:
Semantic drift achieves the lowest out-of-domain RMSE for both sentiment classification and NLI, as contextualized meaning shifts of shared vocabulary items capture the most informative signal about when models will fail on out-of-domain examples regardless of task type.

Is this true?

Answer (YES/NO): NO